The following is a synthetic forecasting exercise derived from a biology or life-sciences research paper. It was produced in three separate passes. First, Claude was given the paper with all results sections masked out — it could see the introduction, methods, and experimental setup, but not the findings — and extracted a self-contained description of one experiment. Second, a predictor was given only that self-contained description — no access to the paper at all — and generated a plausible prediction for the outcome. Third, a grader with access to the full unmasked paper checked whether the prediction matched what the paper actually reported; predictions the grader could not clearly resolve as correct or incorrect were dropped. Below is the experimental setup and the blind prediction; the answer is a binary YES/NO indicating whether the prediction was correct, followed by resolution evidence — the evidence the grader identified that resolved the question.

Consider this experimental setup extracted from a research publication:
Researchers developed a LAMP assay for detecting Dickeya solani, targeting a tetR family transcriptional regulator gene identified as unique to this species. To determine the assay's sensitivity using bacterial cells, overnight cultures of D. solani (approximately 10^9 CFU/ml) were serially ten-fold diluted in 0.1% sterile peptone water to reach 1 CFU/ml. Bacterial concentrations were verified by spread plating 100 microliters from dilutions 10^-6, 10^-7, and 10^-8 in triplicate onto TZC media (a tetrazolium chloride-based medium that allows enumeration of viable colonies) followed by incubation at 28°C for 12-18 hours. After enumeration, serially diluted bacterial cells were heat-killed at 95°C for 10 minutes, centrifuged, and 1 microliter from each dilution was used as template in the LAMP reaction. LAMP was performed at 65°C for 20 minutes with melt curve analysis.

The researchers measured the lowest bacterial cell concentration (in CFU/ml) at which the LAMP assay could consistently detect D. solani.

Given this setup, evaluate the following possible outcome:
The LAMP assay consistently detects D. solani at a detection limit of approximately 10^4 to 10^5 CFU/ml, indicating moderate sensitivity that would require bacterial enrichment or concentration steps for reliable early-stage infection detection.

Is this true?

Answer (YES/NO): NO